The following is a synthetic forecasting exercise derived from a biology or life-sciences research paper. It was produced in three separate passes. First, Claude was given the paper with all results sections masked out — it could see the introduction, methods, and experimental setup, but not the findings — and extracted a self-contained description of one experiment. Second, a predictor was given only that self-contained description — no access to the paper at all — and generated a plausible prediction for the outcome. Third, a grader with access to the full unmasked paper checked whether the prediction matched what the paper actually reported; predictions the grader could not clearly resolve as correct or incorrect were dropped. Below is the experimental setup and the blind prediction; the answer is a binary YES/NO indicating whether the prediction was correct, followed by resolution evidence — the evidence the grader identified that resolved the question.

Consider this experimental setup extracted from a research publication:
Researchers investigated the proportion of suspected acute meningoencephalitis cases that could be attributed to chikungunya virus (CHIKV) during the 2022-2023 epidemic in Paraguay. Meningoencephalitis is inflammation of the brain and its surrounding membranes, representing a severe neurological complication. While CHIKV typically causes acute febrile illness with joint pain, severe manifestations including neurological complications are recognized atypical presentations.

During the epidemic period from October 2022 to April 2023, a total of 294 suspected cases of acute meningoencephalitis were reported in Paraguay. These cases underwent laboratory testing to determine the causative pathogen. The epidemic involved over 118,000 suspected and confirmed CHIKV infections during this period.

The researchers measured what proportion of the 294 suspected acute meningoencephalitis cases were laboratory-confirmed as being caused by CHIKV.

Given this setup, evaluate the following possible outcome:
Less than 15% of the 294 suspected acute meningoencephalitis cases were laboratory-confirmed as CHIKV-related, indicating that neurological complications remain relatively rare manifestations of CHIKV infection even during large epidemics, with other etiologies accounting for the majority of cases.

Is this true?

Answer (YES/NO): NO